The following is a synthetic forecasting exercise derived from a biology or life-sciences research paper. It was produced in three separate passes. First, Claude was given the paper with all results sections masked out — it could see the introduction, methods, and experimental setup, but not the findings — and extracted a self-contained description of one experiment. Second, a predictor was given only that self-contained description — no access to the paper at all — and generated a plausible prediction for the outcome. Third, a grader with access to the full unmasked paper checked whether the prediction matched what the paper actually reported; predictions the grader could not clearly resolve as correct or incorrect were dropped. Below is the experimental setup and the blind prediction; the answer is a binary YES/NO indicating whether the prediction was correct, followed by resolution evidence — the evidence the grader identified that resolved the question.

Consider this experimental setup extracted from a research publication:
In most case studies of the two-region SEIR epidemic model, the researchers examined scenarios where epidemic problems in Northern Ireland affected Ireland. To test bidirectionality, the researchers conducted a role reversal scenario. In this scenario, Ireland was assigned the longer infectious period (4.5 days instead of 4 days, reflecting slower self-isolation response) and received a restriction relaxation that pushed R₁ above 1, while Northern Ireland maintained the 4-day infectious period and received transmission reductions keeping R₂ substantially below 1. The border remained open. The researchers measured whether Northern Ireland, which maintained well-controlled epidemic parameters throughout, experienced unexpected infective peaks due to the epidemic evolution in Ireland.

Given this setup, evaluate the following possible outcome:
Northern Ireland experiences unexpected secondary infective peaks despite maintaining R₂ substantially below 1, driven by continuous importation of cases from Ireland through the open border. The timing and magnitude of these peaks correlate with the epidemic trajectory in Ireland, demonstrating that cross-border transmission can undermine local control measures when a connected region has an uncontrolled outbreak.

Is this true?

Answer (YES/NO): YES